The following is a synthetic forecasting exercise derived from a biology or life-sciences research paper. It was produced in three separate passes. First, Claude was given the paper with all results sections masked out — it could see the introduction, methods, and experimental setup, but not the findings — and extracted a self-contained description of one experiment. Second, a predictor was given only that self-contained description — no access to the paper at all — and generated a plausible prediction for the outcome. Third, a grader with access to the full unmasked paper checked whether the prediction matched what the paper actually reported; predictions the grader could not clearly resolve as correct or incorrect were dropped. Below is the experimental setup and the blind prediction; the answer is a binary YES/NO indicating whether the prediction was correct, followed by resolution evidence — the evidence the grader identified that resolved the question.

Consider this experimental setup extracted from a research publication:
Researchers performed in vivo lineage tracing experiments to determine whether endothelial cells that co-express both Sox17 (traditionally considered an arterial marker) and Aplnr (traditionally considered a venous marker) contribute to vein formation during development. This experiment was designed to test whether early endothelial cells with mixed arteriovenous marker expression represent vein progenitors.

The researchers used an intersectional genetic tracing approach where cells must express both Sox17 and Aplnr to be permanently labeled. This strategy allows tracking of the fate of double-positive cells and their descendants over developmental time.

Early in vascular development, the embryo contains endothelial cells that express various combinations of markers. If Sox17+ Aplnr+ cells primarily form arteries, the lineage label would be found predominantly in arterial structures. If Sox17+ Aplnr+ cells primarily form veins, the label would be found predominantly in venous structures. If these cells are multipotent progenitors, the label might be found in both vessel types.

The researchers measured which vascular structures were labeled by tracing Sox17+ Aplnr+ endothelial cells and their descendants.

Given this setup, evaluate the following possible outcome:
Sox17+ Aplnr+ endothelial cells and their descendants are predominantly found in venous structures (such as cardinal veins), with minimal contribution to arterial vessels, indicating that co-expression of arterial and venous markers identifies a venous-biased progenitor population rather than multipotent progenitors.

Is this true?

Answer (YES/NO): YES